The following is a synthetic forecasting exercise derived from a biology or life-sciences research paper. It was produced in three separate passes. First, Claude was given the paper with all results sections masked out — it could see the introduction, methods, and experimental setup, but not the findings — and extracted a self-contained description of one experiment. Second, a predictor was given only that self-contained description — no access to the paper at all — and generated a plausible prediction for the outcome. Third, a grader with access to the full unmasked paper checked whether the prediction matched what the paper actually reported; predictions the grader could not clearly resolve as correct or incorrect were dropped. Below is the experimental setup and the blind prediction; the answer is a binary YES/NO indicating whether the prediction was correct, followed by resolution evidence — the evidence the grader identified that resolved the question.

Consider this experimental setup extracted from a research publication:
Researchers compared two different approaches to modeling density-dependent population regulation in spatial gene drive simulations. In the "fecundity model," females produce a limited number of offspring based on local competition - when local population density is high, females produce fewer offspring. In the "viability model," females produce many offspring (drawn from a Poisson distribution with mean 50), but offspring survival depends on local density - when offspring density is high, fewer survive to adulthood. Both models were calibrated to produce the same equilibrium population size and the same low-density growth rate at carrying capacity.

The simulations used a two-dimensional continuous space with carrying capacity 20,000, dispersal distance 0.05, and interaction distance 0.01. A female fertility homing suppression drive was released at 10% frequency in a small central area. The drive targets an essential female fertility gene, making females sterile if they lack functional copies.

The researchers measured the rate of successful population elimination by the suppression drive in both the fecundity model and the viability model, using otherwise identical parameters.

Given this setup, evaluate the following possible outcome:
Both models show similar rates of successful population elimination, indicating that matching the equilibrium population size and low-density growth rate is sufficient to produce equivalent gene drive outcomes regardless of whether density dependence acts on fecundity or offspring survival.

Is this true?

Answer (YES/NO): NO